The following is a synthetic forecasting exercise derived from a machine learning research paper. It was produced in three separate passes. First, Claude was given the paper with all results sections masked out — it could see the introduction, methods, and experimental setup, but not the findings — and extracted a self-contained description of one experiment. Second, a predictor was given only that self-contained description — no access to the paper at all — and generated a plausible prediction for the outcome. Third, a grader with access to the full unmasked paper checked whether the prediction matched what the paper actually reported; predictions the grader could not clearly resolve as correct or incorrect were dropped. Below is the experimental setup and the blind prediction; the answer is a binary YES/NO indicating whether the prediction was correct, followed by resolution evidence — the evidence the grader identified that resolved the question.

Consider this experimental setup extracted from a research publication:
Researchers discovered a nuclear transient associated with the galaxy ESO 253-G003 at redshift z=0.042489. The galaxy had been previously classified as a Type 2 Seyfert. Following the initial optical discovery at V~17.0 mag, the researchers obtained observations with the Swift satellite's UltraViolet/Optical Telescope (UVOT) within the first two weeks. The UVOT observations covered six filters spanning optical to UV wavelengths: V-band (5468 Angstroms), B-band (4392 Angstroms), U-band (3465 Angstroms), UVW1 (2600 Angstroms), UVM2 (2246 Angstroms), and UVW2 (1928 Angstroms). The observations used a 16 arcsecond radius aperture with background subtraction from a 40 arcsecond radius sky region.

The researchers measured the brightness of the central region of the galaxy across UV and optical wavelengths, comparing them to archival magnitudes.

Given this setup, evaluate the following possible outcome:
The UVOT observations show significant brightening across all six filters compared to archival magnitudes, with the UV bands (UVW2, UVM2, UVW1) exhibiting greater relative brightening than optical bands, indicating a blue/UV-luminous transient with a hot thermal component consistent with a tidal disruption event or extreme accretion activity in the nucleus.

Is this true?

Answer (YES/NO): NO